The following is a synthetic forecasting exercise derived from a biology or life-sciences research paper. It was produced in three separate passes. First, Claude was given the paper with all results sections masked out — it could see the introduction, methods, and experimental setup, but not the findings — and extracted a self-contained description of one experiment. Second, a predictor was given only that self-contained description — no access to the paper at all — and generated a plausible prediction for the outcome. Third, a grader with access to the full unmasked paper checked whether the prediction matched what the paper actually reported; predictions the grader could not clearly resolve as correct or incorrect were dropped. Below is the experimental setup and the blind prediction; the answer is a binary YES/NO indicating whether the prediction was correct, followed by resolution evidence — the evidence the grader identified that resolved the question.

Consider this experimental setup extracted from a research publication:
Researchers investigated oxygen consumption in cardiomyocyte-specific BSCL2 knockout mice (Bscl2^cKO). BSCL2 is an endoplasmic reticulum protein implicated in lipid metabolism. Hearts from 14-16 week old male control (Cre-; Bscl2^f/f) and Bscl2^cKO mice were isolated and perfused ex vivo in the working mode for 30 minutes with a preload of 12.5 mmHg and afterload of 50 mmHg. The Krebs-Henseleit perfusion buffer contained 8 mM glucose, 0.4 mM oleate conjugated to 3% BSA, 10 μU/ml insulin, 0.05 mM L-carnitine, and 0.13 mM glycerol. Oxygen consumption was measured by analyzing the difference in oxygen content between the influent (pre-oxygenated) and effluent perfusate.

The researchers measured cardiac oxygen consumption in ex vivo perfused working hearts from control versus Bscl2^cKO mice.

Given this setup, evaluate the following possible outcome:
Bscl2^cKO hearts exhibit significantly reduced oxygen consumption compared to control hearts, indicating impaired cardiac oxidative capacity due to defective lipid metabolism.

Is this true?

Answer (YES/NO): NO